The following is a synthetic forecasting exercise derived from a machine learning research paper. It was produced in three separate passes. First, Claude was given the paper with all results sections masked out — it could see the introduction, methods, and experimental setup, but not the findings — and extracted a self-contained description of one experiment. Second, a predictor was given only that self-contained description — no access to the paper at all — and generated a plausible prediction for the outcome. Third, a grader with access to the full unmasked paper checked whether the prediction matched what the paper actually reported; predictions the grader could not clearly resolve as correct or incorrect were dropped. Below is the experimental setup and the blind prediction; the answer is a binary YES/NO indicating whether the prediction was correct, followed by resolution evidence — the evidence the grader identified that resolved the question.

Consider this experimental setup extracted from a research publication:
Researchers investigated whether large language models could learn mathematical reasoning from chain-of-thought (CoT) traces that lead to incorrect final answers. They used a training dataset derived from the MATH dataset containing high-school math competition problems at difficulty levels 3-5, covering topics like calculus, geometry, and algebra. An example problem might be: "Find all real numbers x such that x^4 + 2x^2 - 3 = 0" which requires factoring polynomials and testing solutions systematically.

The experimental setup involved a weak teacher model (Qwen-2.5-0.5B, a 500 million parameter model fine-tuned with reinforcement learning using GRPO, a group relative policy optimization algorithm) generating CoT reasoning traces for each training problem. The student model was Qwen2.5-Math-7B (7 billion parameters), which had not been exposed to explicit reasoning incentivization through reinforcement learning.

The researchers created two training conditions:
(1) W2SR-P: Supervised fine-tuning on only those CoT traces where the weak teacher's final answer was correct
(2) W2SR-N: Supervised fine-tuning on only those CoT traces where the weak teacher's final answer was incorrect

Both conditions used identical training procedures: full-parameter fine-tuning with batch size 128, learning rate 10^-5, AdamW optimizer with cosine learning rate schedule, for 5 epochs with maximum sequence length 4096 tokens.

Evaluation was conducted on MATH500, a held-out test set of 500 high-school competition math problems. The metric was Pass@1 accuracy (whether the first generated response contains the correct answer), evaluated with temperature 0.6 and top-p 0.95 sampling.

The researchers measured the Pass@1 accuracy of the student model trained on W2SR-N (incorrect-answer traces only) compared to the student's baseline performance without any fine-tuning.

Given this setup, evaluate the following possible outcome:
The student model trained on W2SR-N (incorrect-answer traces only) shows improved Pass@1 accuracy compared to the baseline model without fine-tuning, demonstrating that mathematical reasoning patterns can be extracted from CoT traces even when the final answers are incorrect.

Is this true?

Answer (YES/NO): YES